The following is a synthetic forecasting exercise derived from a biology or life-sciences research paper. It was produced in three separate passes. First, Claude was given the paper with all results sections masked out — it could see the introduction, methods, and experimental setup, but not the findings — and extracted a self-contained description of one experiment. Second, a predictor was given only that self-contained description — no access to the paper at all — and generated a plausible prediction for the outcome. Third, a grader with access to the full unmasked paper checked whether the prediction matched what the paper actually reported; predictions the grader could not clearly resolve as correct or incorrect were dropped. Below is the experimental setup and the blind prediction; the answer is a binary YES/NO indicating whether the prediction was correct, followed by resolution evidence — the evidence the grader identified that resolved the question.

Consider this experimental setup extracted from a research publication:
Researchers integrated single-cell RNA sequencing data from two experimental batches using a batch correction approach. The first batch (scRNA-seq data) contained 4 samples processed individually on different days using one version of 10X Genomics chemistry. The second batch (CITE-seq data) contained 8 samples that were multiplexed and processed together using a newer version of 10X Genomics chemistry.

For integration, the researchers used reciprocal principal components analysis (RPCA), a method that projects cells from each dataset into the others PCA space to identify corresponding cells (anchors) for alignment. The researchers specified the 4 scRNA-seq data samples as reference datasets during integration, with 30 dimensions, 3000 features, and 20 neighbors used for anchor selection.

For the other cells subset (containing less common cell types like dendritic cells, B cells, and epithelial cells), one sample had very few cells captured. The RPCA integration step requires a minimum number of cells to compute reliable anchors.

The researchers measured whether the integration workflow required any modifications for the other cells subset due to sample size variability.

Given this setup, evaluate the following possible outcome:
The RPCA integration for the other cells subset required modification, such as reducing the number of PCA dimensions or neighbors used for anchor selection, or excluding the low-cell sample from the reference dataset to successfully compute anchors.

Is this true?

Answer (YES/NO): NO